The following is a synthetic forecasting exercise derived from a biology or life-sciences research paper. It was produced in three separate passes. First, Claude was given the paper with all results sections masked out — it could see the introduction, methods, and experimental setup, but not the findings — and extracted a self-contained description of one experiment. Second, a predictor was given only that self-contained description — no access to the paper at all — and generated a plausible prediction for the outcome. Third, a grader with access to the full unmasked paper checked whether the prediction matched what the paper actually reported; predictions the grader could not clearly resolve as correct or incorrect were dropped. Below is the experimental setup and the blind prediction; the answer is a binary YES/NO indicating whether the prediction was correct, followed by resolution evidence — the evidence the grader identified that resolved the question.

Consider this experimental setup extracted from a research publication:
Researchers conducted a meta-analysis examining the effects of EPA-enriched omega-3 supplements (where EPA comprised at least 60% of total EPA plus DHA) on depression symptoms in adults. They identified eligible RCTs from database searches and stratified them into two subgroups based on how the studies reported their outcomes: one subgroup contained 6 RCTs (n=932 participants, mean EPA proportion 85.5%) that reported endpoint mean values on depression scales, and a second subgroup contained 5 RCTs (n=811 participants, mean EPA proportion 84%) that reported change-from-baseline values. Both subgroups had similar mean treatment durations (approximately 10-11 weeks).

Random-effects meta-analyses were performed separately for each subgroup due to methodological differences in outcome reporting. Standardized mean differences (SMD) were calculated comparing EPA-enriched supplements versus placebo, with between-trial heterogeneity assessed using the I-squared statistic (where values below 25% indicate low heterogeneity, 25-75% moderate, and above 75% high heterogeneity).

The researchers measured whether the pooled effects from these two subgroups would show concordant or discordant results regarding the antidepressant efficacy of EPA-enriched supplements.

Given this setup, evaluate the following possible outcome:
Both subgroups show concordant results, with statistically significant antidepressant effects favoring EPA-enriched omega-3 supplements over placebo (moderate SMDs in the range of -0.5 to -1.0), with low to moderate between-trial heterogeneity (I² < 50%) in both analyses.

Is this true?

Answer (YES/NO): NO